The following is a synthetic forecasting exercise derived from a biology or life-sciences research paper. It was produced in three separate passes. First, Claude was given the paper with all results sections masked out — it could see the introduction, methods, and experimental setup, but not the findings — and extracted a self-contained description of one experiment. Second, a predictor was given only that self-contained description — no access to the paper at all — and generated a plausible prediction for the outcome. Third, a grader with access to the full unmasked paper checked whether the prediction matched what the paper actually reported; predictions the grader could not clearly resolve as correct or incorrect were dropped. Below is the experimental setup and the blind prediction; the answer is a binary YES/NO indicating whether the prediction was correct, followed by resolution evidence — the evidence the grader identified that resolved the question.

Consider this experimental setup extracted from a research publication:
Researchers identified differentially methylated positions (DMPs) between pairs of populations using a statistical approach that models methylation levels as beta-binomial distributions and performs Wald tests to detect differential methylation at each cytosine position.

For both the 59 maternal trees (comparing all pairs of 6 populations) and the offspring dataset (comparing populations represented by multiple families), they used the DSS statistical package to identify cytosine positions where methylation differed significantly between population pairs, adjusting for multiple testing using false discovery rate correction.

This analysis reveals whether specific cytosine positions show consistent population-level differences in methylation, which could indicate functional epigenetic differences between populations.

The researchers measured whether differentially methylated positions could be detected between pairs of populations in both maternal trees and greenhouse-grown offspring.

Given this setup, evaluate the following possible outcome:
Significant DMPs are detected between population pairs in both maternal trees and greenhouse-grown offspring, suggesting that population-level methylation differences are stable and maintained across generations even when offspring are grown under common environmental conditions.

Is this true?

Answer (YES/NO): YES